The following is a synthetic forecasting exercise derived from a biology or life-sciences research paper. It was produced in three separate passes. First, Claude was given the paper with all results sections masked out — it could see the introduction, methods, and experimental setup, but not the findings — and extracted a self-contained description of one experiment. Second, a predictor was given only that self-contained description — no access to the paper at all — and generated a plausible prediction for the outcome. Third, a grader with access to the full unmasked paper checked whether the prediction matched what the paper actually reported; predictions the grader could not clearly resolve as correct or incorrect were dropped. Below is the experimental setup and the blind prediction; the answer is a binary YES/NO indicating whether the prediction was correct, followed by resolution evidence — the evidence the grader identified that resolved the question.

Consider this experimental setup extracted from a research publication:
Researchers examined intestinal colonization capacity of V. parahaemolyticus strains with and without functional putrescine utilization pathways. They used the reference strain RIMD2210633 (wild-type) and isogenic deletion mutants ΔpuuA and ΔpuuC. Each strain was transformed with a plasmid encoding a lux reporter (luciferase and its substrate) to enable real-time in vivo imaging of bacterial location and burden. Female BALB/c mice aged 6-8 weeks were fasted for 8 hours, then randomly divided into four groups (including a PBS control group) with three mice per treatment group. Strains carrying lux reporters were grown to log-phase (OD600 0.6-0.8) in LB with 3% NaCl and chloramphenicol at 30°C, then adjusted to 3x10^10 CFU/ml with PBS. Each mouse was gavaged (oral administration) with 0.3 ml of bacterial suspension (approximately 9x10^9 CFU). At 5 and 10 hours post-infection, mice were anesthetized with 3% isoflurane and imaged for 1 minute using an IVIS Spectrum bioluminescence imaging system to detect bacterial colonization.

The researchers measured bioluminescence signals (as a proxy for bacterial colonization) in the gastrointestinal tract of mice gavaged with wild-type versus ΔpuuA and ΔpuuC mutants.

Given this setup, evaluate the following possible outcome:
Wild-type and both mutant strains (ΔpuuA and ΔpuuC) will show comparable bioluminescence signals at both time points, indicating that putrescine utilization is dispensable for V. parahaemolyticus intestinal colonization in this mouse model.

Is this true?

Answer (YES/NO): NO